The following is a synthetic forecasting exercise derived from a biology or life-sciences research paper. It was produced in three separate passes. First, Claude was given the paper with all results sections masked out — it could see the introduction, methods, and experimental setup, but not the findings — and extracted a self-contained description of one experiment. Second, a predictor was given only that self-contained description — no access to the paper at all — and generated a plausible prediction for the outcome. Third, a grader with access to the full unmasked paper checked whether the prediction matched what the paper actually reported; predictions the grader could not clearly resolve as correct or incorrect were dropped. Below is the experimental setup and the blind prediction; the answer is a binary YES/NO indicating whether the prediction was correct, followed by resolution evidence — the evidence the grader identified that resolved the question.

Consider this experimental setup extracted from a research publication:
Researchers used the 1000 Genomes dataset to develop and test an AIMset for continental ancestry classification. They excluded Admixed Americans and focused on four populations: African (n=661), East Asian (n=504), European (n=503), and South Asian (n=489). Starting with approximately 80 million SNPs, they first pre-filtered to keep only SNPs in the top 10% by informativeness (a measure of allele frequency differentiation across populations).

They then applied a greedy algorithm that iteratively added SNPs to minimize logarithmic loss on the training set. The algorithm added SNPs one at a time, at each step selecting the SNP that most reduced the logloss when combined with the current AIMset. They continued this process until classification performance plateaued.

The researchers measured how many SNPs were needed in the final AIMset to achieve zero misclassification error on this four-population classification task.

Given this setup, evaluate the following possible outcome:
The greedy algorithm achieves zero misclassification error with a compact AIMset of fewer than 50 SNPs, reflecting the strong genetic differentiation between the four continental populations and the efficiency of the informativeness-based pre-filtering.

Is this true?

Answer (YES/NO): YES